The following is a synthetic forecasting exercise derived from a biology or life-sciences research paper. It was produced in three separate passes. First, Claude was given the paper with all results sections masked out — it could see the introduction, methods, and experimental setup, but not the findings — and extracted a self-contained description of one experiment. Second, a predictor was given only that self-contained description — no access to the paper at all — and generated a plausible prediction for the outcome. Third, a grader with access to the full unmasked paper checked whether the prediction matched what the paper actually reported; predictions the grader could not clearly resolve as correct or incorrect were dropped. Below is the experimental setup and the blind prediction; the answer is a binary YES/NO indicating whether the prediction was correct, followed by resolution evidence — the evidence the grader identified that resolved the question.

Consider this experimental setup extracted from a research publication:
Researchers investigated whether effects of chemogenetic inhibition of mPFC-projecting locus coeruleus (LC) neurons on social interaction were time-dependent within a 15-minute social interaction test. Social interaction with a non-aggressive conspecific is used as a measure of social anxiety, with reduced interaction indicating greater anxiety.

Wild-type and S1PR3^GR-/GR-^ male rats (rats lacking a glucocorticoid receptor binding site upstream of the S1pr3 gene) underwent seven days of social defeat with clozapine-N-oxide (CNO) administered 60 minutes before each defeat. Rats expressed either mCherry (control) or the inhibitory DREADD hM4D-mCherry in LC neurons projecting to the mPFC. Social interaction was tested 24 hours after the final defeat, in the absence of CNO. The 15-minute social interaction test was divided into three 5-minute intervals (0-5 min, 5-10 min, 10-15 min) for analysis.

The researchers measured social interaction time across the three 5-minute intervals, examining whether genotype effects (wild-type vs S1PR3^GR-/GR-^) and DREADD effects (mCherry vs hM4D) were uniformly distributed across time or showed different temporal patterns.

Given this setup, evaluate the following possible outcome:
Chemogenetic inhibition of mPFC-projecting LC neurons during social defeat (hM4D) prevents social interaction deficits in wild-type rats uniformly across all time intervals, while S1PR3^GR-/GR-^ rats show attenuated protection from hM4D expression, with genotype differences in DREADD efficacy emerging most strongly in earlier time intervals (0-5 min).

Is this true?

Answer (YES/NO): NO